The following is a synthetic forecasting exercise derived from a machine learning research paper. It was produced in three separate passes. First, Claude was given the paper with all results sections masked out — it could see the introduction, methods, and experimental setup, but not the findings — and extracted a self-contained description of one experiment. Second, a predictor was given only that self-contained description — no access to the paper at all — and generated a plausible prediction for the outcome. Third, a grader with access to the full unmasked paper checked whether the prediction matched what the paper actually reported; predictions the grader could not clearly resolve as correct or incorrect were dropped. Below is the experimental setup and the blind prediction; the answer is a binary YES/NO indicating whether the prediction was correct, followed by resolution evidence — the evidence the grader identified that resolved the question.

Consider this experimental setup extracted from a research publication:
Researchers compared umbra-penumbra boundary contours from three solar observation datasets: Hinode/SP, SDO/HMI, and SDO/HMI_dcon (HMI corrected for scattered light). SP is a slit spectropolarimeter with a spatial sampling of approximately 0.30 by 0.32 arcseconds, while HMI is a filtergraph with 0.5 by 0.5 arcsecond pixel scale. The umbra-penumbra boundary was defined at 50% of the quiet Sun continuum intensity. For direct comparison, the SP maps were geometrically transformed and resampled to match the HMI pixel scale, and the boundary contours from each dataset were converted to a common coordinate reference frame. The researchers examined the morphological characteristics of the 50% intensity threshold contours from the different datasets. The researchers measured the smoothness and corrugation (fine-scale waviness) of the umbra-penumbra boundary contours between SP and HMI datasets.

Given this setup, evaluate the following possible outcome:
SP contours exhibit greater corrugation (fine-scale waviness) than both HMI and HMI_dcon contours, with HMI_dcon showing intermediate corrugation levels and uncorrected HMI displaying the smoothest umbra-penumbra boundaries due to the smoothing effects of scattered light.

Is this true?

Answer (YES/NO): YES